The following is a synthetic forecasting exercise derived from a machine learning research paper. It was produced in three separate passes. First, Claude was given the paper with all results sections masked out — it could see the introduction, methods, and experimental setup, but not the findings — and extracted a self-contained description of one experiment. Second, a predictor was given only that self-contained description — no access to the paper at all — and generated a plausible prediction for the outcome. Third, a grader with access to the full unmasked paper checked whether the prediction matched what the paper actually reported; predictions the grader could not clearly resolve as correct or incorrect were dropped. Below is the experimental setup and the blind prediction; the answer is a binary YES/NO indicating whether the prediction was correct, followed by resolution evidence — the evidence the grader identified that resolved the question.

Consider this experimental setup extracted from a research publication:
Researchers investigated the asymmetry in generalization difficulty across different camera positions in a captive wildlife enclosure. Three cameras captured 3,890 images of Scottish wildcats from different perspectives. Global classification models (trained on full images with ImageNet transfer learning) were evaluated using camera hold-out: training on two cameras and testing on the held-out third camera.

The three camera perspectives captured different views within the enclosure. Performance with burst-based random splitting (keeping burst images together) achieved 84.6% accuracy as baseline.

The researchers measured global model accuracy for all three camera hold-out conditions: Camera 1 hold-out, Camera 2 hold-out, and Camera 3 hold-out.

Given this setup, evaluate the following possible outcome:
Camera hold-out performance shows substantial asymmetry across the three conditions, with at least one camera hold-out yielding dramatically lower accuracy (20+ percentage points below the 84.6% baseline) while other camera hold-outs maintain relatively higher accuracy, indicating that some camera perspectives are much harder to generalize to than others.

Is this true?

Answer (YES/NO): YES